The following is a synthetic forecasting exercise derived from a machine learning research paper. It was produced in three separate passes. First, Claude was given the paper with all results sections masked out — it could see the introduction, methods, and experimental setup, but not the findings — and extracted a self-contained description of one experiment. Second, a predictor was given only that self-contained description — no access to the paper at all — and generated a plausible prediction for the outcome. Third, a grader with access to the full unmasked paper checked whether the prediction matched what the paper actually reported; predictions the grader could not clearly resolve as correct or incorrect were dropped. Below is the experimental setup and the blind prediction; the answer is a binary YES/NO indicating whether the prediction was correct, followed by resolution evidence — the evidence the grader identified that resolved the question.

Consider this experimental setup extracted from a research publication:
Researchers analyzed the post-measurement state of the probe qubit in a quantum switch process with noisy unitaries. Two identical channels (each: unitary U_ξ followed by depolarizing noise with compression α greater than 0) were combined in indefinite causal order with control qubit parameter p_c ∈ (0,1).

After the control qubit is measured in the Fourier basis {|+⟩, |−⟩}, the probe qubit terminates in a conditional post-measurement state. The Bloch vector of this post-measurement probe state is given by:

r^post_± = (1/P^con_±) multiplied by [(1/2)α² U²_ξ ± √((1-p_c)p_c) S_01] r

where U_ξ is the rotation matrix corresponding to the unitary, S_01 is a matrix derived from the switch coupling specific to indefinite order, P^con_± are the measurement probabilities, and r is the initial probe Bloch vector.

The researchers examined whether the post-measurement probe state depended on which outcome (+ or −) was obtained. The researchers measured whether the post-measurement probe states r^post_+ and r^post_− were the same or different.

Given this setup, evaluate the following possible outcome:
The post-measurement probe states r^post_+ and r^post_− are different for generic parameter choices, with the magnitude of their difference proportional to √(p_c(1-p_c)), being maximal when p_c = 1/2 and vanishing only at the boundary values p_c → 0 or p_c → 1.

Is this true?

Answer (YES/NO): NO